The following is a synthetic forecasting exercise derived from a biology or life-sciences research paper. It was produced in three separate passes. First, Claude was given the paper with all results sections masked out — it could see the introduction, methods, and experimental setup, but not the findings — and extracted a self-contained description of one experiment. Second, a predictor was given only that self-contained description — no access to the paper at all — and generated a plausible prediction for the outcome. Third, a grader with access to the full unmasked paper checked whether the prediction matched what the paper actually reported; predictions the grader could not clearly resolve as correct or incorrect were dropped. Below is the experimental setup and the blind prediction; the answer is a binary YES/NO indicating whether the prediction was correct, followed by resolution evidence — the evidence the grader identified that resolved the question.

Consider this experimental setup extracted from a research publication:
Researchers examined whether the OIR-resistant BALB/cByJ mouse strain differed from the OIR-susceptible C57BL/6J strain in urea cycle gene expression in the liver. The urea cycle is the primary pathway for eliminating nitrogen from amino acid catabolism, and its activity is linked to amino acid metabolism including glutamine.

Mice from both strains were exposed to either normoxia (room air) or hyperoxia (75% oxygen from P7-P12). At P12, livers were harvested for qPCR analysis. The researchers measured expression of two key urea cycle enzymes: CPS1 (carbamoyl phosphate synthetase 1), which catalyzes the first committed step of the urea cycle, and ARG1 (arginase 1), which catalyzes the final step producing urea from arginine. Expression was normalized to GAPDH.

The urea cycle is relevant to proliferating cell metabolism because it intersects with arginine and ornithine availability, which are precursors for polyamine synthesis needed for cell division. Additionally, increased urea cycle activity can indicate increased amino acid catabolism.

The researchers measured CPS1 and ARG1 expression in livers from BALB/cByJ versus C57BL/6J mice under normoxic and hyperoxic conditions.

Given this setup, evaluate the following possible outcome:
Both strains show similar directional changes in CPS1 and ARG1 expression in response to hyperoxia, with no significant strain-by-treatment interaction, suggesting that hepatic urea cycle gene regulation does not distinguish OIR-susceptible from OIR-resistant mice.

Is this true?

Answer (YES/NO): NO